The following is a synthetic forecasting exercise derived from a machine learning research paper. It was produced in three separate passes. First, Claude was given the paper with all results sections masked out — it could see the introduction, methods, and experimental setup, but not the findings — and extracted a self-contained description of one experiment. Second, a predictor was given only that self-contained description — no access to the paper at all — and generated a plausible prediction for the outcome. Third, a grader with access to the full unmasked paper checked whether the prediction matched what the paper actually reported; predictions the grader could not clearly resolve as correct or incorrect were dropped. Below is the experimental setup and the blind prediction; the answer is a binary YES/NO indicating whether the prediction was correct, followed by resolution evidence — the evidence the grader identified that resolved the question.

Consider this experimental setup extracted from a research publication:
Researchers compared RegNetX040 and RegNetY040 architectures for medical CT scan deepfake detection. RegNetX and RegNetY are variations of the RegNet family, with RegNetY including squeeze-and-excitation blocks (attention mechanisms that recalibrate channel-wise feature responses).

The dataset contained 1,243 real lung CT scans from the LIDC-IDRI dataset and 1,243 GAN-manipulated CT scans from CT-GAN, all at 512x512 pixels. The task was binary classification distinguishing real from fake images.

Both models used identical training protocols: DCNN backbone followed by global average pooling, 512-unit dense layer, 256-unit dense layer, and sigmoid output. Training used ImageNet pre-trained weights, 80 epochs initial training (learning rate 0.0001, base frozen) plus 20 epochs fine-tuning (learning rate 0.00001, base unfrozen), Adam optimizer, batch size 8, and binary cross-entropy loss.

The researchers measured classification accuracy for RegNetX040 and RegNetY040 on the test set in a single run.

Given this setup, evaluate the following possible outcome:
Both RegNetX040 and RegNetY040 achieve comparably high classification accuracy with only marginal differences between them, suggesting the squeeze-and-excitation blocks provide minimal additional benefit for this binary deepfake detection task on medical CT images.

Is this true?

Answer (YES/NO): YES